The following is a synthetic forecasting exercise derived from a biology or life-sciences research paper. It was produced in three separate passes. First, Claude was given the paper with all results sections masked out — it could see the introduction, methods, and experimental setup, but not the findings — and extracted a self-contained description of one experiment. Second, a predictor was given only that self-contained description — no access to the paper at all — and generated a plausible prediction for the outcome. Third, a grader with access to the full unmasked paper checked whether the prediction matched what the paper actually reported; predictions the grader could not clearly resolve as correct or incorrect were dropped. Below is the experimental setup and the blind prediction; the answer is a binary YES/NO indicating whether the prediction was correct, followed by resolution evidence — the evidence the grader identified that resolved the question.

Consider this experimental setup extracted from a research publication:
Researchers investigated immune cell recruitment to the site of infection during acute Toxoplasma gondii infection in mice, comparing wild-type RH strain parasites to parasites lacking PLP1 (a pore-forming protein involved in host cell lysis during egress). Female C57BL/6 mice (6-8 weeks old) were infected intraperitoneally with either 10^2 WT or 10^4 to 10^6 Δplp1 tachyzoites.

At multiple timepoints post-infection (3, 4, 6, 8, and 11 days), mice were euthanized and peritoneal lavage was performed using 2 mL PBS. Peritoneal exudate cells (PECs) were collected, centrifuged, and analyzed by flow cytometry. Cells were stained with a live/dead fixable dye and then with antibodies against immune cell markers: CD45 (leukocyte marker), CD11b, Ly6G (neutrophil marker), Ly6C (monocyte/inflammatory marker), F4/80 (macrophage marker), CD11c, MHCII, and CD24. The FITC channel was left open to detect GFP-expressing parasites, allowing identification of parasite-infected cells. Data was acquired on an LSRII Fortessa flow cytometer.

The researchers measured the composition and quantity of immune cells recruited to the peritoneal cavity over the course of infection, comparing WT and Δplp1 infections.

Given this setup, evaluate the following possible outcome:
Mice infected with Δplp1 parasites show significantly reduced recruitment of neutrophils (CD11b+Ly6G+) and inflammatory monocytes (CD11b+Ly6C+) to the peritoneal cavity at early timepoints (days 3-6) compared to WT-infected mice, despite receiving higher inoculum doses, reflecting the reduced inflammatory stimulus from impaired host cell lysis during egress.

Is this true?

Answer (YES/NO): NO